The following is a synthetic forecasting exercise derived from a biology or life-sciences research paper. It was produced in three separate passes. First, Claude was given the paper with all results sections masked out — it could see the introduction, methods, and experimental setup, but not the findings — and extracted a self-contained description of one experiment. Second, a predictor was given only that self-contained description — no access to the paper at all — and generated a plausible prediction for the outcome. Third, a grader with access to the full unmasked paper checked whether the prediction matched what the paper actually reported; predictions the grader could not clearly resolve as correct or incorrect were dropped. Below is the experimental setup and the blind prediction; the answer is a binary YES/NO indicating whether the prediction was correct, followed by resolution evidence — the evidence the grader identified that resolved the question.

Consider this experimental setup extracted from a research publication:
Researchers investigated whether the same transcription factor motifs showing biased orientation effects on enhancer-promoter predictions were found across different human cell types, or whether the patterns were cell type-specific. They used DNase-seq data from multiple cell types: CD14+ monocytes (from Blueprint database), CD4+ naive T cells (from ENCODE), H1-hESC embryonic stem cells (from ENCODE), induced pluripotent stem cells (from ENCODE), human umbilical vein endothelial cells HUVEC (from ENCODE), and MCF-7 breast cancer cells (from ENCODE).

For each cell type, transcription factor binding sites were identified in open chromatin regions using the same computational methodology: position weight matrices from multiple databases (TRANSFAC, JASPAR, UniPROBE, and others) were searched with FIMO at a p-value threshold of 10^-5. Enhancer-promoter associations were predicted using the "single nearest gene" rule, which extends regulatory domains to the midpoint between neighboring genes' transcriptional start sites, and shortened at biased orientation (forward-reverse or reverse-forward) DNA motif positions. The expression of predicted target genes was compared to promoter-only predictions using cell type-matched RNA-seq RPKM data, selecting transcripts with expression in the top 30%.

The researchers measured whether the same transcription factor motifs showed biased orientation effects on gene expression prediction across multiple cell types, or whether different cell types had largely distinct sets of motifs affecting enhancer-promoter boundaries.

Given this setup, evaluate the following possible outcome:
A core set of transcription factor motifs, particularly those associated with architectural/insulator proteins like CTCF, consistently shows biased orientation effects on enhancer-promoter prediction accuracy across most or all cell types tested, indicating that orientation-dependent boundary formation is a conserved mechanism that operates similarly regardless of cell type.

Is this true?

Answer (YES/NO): YES